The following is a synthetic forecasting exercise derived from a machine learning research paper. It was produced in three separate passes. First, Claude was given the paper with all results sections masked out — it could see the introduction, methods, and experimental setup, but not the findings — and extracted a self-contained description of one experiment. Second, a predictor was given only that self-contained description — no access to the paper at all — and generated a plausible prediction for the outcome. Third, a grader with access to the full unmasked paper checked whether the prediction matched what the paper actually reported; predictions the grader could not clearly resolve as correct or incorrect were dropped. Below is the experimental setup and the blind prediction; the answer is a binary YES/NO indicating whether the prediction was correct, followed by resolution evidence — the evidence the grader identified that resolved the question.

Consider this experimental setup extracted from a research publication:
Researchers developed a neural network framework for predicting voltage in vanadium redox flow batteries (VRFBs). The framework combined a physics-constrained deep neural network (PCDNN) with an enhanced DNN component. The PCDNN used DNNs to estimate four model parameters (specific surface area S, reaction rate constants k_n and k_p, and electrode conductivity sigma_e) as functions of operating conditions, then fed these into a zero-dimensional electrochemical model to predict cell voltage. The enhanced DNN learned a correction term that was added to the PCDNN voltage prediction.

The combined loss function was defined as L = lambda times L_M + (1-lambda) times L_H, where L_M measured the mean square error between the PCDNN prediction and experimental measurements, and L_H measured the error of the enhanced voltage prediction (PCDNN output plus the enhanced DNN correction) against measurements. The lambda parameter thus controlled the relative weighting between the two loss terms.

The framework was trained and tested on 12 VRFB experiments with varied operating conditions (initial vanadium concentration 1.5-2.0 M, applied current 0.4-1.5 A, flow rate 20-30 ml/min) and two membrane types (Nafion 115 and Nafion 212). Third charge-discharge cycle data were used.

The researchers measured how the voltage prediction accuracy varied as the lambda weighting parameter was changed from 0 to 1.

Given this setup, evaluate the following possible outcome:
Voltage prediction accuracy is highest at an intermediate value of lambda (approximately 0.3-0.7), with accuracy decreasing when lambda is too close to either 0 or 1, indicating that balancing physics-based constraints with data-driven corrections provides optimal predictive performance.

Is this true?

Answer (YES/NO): NO